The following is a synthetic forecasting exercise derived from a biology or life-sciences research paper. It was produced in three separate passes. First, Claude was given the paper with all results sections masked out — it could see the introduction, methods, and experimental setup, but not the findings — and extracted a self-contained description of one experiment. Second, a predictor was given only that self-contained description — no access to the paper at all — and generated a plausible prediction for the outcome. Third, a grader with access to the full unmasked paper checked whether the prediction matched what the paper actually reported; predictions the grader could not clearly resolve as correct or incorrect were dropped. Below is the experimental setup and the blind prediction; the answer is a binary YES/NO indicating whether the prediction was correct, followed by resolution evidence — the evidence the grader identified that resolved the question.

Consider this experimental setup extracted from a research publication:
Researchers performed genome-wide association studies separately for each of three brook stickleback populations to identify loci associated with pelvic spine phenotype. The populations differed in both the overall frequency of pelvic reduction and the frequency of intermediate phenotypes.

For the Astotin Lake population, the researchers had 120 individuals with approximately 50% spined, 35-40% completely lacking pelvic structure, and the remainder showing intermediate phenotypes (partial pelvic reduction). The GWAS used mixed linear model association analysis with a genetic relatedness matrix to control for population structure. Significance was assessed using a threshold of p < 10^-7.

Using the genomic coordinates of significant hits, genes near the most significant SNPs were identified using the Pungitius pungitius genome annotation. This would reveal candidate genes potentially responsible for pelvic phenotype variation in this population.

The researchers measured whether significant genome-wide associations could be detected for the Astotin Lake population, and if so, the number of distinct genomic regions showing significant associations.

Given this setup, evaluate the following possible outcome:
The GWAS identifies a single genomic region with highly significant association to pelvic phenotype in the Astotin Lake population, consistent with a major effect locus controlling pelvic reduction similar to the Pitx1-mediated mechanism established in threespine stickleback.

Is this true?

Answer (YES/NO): YES